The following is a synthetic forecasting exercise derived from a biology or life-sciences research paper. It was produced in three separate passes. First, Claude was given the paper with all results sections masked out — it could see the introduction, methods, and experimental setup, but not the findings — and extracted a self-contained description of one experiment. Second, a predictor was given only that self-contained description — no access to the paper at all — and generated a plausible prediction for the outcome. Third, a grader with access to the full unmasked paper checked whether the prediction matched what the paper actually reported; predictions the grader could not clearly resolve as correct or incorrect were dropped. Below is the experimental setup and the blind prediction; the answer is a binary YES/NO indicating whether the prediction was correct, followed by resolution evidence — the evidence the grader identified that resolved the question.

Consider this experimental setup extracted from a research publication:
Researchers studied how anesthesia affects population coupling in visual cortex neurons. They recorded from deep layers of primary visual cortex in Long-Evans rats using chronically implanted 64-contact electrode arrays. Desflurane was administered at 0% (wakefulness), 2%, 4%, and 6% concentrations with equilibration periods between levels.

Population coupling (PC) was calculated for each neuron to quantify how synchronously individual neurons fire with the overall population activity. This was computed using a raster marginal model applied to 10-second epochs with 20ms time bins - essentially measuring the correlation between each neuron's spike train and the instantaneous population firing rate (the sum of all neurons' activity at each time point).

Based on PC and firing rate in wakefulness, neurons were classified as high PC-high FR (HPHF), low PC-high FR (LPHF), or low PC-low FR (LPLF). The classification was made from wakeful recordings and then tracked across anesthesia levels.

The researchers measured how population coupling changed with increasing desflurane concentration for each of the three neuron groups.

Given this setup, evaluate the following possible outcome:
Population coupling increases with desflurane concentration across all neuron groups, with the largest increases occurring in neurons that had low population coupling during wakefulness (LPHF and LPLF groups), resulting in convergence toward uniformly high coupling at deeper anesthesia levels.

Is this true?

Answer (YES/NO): YES